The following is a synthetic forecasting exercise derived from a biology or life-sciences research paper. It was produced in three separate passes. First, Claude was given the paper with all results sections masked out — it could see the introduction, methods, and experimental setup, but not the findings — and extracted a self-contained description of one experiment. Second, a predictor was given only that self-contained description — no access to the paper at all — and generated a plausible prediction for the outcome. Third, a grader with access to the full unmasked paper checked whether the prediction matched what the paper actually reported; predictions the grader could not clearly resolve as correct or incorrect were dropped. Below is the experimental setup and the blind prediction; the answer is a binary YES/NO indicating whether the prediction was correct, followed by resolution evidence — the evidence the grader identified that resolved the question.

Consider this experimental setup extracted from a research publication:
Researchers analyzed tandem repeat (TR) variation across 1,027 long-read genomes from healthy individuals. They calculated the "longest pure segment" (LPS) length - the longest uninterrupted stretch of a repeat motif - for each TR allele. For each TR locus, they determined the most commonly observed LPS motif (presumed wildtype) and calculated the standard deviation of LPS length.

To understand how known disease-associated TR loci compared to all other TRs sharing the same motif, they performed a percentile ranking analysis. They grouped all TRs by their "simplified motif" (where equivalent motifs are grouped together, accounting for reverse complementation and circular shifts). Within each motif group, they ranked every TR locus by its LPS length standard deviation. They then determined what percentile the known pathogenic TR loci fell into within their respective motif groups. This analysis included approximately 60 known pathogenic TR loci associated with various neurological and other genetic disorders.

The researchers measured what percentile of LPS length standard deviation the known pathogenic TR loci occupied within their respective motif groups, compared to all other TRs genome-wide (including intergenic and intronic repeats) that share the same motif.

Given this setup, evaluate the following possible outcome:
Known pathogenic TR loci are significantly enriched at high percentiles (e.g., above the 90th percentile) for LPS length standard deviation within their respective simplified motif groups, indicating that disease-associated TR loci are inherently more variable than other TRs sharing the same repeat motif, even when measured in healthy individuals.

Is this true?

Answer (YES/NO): YES